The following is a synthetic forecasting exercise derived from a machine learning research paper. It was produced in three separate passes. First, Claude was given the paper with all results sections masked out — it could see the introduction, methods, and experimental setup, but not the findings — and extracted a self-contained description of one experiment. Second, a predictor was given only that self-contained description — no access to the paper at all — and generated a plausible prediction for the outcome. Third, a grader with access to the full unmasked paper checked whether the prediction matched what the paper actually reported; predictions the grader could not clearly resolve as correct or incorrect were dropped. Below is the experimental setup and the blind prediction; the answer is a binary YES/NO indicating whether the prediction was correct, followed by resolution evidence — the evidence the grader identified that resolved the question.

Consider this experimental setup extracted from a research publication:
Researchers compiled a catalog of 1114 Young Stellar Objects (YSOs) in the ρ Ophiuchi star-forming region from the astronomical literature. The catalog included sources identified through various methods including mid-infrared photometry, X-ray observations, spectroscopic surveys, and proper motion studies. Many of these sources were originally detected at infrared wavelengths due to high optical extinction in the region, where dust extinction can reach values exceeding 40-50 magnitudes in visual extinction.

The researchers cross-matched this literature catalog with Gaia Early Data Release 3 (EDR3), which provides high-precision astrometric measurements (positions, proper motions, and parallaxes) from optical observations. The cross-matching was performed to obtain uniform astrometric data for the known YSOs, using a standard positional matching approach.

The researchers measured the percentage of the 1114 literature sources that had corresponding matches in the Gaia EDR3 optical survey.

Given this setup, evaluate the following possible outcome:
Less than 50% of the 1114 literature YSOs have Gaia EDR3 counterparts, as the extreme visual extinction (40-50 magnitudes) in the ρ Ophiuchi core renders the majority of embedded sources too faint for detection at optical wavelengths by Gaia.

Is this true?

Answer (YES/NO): NO